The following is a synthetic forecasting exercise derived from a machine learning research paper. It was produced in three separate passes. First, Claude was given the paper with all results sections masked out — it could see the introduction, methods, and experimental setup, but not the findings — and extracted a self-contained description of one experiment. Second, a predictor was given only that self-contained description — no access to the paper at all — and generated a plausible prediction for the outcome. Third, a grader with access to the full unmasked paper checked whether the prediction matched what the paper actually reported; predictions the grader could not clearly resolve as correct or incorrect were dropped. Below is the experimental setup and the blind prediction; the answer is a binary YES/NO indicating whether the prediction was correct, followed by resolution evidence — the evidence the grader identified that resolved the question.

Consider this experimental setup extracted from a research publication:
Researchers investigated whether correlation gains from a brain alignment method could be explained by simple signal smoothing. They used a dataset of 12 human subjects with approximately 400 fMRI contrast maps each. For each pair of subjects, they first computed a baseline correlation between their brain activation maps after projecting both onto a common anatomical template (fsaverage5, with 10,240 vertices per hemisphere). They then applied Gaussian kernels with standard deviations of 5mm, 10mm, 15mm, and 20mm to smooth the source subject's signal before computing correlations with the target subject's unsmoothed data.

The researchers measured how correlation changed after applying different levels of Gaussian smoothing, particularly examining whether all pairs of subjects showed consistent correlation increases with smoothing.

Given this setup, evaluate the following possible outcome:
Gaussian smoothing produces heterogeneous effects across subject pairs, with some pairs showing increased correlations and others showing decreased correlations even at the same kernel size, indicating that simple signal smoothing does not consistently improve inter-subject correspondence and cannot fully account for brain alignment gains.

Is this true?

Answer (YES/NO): YES